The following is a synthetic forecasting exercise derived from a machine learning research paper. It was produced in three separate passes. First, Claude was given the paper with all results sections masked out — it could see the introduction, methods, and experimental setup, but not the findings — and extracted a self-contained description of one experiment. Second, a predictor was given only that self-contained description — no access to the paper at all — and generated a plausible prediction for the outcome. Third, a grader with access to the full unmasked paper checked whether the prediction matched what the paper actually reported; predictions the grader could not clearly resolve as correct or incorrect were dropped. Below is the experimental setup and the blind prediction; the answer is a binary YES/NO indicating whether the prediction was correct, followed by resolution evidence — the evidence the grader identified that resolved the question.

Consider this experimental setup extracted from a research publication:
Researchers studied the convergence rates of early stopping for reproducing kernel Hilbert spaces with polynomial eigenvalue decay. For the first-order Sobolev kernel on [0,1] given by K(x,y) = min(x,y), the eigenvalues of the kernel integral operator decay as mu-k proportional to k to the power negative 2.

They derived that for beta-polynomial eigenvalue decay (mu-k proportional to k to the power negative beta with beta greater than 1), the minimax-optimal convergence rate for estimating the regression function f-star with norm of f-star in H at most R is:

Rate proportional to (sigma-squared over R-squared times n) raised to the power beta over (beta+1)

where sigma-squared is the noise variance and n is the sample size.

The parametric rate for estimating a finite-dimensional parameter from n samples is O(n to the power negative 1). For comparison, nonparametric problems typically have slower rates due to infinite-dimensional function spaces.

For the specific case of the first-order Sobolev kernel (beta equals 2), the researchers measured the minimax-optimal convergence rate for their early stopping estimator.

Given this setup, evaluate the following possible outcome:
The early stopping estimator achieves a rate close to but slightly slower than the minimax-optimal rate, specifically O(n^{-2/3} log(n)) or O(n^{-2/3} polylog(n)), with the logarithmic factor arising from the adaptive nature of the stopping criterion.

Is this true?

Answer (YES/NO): NO